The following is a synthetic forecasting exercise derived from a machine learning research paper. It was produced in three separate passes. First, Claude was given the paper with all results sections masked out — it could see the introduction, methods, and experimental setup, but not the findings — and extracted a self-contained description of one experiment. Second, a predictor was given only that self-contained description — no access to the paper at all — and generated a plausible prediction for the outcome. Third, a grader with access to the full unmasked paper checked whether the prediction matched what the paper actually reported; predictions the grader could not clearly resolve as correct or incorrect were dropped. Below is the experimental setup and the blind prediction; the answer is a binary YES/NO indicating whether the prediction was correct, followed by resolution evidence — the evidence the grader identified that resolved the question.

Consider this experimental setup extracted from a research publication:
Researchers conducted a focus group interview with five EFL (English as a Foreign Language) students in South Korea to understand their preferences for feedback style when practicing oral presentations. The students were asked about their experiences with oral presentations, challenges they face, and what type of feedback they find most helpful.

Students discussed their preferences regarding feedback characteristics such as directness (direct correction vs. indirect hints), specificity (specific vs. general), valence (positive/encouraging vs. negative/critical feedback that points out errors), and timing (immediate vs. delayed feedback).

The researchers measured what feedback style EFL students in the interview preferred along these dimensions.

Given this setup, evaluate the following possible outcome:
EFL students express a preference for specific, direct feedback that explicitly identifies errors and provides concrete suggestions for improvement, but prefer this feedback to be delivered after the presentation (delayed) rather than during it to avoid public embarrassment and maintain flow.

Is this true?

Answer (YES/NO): NO